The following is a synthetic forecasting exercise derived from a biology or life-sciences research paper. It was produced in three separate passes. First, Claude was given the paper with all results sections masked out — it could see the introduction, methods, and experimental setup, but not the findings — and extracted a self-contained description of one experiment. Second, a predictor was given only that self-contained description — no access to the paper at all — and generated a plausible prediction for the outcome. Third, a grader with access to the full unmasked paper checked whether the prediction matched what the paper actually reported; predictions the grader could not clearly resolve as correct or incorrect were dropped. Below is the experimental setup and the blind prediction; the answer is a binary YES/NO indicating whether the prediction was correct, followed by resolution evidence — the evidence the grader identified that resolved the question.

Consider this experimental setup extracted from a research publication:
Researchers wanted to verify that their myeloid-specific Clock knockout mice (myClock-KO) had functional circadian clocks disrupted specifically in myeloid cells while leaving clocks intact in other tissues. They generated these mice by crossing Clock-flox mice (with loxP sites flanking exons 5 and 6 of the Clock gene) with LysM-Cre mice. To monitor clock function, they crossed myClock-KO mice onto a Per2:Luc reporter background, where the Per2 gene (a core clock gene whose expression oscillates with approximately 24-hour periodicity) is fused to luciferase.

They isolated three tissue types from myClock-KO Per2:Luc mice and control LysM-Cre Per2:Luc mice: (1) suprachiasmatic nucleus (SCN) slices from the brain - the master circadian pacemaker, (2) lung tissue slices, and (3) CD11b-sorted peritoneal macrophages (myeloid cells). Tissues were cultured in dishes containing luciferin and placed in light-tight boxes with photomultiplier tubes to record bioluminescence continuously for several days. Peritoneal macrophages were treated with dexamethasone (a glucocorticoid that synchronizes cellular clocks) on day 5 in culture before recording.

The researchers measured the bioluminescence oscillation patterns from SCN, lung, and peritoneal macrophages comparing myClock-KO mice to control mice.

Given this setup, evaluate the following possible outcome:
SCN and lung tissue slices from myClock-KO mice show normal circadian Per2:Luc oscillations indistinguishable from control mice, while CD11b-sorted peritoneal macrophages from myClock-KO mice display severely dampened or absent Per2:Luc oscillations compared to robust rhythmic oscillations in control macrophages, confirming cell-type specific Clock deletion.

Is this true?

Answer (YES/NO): YES